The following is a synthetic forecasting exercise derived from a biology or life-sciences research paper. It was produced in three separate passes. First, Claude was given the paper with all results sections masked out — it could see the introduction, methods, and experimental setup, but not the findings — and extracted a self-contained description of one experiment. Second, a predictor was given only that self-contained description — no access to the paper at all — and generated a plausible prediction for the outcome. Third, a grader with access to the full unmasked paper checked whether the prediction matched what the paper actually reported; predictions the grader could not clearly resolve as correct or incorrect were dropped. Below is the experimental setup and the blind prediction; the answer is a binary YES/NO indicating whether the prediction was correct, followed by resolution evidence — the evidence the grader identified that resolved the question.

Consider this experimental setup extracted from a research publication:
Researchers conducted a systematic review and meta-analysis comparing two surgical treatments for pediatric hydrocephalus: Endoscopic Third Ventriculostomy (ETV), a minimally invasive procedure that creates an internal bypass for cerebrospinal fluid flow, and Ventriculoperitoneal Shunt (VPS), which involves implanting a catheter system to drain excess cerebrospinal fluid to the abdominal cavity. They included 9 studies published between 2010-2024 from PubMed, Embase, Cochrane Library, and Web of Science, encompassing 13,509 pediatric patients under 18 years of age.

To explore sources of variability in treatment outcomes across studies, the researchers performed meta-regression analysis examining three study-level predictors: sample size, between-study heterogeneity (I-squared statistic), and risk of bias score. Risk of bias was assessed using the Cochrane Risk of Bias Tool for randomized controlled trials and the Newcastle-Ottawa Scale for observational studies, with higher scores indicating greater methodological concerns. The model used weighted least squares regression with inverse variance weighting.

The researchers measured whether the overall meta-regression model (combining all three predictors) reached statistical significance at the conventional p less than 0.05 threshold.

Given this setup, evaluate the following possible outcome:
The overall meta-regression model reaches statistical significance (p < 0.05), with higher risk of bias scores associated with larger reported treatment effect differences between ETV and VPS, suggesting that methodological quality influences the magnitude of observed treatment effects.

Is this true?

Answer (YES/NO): NO